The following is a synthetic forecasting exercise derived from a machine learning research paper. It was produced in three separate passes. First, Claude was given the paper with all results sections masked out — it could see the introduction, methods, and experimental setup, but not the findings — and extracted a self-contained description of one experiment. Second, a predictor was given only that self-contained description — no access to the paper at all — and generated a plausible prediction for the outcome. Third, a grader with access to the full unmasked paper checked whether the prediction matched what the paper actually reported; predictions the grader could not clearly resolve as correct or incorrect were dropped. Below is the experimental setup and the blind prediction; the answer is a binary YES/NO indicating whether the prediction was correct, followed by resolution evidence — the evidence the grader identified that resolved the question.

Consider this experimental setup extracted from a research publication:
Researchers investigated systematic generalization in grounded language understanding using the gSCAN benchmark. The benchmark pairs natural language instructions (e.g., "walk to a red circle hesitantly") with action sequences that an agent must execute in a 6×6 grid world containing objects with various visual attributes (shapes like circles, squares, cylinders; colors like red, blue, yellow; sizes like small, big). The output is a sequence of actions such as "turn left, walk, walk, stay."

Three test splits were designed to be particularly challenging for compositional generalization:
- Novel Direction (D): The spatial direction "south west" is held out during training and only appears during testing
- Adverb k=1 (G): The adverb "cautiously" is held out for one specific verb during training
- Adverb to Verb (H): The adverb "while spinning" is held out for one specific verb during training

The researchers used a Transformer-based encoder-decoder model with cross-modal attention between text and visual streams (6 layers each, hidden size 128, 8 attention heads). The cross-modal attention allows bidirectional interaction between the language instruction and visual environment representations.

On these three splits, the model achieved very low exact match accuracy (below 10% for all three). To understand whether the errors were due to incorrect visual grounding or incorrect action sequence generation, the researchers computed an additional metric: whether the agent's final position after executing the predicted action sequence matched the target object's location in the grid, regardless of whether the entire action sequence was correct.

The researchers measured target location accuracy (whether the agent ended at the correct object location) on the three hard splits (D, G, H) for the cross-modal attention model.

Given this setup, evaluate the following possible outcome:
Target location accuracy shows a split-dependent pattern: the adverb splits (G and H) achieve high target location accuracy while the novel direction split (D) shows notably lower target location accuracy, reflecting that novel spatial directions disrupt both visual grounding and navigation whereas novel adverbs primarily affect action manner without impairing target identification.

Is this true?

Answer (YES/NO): YES